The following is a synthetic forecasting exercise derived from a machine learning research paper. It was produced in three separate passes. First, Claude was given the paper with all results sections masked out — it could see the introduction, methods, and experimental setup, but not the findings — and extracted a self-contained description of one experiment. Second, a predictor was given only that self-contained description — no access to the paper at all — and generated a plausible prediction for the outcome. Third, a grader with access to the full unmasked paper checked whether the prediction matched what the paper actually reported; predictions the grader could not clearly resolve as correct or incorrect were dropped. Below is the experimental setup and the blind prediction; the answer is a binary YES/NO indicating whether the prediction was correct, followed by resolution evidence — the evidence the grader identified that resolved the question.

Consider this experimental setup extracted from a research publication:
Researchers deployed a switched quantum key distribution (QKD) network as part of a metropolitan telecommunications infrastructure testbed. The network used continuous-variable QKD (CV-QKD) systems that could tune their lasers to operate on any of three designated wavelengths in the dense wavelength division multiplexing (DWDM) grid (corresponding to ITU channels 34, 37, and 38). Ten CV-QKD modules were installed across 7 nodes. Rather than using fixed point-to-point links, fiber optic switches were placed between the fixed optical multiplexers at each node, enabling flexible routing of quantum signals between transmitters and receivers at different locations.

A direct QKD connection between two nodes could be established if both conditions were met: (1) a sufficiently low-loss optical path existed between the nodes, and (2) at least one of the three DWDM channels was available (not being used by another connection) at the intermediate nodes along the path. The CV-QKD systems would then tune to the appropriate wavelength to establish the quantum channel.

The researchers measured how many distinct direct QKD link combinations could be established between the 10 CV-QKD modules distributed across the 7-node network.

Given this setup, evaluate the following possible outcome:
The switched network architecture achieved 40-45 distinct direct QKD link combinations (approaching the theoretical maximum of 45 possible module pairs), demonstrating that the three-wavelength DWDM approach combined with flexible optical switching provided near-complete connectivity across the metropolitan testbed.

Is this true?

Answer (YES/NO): NO